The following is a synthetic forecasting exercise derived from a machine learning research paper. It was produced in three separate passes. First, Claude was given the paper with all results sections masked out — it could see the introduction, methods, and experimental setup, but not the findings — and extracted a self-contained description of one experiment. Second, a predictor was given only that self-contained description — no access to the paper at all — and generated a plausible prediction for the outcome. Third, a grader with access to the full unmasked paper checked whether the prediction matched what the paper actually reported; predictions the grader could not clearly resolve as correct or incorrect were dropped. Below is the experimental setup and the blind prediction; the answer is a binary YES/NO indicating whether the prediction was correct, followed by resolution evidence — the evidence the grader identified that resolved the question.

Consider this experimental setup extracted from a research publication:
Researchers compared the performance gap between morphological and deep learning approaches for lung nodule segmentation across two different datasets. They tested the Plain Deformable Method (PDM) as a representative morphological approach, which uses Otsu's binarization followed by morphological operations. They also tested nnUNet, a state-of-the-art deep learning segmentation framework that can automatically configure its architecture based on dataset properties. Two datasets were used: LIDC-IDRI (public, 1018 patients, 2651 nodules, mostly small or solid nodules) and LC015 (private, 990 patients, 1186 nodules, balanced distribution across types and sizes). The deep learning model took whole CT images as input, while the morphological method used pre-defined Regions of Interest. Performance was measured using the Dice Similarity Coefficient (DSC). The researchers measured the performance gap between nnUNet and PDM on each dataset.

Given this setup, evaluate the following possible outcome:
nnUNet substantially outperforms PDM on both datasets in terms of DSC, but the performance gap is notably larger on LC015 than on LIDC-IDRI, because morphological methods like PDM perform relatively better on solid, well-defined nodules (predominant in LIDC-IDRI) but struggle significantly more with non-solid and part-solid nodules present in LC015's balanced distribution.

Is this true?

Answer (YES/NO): NO